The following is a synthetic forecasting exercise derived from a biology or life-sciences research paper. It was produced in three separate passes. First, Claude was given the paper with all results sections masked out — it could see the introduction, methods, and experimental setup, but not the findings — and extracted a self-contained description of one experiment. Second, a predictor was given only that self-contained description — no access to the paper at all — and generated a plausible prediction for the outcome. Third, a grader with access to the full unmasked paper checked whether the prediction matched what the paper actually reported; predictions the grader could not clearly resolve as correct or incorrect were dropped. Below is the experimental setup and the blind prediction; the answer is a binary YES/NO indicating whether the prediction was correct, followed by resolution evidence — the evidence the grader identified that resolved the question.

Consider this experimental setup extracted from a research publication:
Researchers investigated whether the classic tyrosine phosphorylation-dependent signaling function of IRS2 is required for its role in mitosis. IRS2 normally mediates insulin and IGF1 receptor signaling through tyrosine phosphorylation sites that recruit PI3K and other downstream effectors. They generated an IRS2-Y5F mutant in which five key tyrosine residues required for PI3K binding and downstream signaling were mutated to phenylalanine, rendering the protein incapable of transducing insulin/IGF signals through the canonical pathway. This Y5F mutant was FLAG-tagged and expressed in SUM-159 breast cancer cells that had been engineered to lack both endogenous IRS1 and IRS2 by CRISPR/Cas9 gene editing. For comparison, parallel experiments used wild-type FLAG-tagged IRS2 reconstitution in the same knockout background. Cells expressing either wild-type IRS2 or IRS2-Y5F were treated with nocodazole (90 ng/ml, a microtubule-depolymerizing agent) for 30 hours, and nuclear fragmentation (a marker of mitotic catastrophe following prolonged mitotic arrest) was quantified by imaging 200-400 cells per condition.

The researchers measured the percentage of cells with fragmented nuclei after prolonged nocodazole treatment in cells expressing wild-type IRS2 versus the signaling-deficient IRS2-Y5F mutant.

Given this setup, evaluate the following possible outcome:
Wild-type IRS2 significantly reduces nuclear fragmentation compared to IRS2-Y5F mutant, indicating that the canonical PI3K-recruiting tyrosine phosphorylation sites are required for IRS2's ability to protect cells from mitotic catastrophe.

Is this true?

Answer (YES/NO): NO